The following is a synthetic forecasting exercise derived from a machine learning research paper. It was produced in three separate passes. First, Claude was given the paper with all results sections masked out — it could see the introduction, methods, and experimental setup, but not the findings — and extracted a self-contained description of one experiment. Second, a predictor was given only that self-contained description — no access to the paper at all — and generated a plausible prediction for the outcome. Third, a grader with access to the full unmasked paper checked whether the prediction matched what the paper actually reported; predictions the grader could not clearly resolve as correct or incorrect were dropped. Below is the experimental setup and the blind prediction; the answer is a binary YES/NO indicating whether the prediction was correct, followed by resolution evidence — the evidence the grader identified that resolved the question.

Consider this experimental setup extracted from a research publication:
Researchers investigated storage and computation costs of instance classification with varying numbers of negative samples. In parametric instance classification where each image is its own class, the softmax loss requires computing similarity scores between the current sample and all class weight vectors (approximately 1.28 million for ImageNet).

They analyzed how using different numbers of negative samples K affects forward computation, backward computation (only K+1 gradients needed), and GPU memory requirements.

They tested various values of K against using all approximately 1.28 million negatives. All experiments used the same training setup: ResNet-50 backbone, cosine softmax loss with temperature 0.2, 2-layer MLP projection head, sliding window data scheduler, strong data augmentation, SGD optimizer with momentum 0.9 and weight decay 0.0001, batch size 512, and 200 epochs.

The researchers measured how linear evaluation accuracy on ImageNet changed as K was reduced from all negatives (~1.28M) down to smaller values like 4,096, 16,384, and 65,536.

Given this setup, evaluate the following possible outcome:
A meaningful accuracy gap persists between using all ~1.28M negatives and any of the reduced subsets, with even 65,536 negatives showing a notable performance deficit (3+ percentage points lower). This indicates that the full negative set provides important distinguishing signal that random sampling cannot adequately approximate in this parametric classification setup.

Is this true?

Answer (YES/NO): NO